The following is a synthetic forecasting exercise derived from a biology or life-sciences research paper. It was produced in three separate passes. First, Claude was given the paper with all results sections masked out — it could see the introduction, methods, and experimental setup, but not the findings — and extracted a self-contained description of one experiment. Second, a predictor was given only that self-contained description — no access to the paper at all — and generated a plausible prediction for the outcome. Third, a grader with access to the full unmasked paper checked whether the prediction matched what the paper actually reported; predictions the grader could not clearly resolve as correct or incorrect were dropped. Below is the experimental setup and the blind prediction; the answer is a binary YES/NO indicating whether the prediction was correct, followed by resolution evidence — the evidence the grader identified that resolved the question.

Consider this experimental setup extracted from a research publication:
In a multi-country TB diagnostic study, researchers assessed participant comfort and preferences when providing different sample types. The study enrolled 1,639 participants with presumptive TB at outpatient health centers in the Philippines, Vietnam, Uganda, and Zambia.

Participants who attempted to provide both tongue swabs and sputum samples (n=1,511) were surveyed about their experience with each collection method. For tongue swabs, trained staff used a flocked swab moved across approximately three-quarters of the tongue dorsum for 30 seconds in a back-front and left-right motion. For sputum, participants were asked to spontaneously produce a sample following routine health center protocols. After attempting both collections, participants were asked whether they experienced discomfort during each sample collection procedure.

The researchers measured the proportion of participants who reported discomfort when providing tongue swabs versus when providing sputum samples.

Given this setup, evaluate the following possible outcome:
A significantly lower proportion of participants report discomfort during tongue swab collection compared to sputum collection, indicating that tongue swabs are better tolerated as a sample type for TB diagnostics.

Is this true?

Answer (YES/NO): YES